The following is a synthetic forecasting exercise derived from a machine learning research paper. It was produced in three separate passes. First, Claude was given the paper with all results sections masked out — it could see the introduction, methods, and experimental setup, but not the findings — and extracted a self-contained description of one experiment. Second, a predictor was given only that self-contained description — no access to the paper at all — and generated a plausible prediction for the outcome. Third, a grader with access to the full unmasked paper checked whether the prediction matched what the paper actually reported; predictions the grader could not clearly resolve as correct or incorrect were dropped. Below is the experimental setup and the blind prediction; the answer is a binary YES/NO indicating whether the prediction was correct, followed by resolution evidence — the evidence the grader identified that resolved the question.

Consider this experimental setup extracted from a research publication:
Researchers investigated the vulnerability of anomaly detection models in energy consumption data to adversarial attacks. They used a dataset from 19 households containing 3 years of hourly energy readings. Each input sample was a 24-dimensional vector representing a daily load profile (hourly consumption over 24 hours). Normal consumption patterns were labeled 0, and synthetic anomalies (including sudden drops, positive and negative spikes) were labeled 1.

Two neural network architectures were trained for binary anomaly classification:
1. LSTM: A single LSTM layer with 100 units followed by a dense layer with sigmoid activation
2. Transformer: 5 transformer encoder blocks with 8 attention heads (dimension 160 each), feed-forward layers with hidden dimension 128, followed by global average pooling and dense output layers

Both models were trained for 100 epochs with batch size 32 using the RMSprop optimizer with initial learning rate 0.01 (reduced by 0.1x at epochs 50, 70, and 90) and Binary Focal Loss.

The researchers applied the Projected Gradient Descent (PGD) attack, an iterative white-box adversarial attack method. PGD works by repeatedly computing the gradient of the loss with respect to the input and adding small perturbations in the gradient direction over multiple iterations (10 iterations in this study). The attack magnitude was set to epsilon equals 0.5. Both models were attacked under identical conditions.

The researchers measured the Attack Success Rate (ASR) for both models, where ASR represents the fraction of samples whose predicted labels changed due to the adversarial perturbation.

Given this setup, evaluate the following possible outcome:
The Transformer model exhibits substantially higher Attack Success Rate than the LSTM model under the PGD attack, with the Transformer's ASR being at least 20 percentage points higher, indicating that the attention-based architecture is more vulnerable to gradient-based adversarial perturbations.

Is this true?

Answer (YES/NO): NO